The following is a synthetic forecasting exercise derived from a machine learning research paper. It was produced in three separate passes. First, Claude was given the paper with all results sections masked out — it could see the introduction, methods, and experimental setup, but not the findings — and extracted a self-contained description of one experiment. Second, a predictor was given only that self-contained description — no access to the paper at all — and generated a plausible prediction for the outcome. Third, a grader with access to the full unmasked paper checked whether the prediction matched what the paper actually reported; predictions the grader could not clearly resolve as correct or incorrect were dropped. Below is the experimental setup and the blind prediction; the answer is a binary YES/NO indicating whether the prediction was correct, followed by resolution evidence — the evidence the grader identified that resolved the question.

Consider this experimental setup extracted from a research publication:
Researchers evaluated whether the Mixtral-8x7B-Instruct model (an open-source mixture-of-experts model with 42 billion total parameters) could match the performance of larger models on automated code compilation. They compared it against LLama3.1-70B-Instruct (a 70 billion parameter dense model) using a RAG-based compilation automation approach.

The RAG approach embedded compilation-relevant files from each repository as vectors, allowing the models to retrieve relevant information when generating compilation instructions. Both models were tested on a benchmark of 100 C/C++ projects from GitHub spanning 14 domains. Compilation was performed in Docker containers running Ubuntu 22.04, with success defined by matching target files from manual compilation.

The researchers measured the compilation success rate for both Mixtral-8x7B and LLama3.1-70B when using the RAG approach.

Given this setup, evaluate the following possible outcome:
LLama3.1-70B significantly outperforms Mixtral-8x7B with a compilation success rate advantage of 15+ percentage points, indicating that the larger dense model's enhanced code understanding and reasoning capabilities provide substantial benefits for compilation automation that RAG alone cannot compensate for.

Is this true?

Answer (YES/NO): YES